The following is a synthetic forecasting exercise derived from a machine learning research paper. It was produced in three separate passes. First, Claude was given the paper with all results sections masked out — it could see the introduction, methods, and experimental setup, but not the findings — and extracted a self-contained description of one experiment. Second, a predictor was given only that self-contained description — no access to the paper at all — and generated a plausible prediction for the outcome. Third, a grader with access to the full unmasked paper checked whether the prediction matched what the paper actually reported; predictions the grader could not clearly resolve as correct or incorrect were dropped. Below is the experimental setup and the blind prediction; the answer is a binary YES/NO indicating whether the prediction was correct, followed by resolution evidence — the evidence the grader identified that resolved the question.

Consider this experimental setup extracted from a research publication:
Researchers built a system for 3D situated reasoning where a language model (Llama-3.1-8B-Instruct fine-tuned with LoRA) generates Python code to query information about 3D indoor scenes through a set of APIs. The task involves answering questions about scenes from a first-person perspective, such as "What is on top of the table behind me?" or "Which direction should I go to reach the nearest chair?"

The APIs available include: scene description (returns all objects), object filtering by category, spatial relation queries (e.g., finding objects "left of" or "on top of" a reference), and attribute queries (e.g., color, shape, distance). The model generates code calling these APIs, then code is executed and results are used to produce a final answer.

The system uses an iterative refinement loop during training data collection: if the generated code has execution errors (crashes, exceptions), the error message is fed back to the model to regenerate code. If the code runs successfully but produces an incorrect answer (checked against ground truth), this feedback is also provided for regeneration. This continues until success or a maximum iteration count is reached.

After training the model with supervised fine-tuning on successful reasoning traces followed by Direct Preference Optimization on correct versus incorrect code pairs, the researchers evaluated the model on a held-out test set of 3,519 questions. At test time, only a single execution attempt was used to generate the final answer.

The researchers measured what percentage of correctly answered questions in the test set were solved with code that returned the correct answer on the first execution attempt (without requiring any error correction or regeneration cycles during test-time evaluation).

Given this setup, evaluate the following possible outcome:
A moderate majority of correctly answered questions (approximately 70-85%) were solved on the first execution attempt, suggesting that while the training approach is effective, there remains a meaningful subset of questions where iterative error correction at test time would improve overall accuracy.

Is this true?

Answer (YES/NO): YES